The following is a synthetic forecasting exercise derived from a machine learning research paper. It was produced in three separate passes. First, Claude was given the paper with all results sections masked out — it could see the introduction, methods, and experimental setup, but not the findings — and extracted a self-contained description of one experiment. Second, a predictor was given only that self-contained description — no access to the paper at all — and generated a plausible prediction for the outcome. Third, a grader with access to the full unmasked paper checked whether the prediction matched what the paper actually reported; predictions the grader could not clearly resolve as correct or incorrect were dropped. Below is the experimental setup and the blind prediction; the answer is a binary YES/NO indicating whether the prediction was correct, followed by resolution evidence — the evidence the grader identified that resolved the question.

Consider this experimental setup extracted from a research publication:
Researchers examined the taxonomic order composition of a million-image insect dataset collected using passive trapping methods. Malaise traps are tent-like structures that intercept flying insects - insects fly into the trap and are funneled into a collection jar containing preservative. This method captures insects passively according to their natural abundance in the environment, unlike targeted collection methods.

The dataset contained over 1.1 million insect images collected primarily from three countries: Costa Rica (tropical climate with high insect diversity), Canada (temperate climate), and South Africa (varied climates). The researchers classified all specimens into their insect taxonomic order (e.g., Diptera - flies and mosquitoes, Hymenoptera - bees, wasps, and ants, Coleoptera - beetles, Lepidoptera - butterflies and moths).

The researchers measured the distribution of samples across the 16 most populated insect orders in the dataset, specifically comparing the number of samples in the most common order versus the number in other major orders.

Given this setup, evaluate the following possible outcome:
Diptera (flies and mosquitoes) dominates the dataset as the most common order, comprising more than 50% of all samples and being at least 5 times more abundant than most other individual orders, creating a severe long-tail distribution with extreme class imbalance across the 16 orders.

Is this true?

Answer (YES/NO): YES